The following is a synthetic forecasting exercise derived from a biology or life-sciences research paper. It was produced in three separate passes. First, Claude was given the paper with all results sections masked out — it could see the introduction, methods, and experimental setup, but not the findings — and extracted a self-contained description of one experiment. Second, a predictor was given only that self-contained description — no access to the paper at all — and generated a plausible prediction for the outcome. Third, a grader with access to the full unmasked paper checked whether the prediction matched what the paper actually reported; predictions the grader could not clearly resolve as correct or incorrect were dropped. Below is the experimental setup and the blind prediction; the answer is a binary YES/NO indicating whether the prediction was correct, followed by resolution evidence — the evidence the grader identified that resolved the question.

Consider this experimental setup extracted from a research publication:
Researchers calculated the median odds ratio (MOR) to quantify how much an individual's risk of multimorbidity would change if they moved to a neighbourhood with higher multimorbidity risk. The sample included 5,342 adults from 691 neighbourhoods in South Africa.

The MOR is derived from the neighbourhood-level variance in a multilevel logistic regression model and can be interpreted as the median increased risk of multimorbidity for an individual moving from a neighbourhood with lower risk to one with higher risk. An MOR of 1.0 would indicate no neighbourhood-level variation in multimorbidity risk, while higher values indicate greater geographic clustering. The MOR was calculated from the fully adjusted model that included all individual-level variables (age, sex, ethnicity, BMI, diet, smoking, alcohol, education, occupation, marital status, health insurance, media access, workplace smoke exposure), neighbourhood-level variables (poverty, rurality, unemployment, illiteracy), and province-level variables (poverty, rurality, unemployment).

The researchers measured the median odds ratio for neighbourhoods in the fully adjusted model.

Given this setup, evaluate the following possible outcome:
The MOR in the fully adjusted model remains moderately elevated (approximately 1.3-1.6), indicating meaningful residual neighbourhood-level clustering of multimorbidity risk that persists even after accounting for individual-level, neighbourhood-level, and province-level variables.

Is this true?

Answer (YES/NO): YES